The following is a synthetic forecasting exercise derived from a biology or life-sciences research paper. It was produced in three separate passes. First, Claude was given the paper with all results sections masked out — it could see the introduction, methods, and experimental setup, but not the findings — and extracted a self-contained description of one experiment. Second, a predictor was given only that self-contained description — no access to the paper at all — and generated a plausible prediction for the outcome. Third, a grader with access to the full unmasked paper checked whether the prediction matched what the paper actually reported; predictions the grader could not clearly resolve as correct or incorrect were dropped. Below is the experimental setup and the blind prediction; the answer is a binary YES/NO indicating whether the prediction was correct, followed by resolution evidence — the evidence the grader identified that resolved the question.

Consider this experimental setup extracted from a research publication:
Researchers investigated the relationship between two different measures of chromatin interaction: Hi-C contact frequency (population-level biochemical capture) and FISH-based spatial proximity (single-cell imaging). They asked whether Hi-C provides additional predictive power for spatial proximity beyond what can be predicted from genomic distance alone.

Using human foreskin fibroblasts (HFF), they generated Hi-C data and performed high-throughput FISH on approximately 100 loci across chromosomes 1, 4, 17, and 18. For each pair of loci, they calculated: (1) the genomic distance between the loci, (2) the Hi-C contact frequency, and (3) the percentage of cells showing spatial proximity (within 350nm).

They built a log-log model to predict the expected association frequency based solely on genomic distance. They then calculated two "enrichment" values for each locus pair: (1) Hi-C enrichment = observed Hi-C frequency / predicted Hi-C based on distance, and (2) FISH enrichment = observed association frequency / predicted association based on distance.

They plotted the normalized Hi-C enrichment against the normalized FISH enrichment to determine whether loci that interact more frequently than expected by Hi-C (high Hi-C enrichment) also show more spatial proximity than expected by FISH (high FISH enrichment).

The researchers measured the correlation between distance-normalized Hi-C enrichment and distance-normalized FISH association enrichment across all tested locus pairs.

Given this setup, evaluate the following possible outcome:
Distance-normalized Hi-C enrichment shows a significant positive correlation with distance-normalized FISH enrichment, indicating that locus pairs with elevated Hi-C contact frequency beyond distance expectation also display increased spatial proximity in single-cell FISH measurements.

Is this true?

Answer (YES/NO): YES